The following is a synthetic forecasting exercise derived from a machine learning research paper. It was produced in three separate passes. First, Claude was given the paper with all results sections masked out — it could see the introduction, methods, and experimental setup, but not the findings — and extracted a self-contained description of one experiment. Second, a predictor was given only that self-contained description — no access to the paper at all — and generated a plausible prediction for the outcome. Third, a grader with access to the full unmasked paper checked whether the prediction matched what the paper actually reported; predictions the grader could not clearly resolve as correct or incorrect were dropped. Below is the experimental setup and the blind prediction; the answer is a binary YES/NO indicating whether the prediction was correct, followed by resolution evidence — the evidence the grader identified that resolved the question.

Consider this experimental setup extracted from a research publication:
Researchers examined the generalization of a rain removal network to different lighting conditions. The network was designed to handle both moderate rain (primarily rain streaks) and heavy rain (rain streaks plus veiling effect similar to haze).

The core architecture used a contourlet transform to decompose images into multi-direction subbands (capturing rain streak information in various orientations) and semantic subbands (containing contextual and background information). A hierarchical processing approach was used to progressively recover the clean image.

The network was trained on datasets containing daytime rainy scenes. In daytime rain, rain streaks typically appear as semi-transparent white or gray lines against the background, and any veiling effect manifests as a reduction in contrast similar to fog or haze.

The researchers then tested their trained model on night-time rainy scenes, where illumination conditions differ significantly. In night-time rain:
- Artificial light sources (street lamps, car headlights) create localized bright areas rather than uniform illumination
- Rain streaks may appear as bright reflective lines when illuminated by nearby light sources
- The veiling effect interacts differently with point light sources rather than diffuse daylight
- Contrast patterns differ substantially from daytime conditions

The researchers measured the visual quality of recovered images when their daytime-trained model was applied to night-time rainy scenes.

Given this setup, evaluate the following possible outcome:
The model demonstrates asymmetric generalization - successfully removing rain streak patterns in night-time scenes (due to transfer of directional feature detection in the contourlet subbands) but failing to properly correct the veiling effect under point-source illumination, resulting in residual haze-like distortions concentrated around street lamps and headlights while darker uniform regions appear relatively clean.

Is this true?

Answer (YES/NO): NO